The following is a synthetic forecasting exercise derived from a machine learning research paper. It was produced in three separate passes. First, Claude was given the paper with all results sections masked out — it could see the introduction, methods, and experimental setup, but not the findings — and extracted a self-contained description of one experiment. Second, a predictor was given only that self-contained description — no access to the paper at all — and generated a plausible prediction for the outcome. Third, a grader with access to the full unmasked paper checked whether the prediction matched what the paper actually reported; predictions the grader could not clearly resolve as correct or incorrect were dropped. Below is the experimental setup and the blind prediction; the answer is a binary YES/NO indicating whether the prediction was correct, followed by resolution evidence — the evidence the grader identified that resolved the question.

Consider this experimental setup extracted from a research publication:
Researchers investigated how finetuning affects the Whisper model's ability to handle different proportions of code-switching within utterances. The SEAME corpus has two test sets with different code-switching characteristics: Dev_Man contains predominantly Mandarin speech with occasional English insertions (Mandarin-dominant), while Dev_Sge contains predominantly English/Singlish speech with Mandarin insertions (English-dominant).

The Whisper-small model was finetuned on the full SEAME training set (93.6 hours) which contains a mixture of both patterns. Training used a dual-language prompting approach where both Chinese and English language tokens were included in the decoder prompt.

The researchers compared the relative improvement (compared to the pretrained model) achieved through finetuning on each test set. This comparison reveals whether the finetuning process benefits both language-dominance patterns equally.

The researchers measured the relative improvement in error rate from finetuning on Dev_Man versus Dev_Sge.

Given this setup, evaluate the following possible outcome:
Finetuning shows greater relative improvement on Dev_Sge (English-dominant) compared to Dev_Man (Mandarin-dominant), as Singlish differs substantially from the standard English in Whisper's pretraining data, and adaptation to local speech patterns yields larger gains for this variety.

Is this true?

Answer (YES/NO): NO